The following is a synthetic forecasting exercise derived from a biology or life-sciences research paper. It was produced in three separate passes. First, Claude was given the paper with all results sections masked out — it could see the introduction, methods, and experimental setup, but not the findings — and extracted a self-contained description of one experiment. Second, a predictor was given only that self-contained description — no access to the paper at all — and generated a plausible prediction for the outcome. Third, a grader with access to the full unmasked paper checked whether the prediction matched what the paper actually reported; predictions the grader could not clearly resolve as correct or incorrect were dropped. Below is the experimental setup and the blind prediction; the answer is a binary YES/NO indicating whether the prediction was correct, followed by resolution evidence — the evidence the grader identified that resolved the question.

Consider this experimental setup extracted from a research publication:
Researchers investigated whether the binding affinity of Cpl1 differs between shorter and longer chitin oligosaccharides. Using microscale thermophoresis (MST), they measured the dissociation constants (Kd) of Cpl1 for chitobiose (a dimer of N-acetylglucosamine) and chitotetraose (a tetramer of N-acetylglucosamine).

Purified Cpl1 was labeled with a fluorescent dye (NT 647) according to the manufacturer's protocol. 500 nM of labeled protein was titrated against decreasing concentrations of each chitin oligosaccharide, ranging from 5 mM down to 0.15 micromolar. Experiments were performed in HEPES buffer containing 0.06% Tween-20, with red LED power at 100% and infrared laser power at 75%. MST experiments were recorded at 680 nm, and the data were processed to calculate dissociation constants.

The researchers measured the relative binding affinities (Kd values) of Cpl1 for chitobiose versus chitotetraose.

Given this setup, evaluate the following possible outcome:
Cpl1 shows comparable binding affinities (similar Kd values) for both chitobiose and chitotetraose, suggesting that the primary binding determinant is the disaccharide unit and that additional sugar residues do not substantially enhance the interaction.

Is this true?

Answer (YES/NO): NO